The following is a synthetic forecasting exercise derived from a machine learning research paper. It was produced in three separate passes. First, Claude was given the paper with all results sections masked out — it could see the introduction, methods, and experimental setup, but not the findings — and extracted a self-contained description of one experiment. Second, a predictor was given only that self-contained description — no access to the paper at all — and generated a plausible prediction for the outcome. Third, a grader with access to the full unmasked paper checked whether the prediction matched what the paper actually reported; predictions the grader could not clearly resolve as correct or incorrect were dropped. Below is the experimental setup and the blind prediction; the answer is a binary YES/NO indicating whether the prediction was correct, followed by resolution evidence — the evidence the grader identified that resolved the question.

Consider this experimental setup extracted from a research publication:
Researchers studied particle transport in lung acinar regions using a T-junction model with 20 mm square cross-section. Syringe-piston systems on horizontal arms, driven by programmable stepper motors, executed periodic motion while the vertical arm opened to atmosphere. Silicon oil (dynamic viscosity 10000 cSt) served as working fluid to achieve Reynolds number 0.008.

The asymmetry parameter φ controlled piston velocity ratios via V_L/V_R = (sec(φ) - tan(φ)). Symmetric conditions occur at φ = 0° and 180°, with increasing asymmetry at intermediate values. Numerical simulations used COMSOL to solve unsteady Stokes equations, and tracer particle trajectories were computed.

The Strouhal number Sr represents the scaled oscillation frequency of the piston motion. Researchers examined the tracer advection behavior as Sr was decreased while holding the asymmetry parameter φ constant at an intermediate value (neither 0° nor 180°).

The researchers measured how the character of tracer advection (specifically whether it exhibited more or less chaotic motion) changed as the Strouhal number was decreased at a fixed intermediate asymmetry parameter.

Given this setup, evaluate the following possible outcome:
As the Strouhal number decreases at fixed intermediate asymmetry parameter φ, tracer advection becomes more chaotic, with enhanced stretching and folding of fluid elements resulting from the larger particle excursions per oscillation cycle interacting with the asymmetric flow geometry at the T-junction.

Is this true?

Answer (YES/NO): YES